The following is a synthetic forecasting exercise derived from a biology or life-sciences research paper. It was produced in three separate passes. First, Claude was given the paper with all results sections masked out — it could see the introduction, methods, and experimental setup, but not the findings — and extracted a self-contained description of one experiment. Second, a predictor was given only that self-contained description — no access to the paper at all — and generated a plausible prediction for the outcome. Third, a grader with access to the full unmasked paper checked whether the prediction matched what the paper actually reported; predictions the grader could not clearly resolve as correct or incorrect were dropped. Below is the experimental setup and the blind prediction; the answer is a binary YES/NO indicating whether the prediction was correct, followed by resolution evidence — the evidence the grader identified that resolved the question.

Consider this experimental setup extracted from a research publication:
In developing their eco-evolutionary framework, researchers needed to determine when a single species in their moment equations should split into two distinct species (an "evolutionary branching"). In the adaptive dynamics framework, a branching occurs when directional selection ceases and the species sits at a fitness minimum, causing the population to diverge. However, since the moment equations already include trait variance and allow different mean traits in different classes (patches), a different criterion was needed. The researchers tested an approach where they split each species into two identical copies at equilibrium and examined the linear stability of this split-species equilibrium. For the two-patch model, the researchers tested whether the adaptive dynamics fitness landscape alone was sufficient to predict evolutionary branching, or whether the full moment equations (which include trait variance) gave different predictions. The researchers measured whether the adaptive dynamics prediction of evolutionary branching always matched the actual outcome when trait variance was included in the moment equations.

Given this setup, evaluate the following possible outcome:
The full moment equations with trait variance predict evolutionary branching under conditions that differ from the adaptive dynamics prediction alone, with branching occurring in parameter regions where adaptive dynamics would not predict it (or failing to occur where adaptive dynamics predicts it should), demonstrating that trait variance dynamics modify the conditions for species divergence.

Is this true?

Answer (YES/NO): YES